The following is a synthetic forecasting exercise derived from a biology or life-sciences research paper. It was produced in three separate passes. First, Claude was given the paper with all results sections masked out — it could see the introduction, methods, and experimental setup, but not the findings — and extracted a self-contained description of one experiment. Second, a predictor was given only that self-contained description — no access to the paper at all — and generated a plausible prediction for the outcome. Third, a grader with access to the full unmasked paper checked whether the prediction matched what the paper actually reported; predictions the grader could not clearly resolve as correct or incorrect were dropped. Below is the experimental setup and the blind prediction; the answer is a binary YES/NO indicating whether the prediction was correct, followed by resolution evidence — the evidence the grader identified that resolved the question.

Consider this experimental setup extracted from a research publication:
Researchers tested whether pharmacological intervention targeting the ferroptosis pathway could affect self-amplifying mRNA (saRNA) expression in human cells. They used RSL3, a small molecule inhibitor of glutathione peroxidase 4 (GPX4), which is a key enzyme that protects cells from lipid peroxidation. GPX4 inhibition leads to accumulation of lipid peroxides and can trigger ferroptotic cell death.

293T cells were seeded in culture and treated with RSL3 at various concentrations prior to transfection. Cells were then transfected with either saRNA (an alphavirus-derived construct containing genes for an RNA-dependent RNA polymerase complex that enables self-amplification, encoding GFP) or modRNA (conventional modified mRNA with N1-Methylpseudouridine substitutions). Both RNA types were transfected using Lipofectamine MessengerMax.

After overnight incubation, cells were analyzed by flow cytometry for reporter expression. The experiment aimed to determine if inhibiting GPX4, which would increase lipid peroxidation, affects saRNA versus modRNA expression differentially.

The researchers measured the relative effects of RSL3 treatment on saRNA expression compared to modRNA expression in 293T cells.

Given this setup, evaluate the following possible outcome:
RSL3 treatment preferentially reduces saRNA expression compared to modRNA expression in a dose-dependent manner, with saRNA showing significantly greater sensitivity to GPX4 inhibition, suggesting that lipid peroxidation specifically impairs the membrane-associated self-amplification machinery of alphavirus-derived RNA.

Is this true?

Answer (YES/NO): NO